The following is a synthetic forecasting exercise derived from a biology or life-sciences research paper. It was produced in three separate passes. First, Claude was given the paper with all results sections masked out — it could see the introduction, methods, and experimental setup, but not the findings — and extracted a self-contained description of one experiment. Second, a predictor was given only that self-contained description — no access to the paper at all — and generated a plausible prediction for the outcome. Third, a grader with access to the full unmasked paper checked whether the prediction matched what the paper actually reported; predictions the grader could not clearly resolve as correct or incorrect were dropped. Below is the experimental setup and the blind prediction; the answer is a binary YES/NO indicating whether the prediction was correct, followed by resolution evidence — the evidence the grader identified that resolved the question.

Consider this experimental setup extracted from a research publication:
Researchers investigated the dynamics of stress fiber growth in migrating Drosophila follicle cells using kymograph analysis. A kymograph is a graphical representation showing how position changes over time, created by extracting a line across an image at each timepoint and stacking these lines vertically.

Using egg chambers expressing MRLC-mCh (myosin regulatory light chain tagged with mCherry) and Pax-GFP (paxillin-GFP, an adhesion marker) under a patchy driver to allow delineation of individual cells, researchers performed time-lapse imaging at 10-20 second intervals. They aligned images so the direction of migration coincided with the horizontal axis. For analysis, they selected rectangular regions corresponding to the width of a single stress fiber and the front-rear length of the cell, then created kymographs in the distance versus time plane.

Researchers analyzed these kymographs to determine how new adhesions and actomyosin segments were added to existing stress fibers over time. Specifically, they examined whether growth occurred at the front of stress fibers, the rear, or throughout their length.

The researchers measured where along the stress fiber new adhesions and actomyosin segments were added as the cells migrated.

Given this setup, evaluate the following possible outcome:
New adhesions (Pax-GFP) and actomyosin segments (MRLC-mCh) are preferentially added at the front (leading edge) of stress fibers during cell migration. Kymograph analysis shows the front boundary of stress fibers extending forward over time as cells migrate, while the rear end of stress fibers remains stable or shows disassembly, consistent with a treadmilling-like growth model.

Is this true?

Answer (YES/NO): YES